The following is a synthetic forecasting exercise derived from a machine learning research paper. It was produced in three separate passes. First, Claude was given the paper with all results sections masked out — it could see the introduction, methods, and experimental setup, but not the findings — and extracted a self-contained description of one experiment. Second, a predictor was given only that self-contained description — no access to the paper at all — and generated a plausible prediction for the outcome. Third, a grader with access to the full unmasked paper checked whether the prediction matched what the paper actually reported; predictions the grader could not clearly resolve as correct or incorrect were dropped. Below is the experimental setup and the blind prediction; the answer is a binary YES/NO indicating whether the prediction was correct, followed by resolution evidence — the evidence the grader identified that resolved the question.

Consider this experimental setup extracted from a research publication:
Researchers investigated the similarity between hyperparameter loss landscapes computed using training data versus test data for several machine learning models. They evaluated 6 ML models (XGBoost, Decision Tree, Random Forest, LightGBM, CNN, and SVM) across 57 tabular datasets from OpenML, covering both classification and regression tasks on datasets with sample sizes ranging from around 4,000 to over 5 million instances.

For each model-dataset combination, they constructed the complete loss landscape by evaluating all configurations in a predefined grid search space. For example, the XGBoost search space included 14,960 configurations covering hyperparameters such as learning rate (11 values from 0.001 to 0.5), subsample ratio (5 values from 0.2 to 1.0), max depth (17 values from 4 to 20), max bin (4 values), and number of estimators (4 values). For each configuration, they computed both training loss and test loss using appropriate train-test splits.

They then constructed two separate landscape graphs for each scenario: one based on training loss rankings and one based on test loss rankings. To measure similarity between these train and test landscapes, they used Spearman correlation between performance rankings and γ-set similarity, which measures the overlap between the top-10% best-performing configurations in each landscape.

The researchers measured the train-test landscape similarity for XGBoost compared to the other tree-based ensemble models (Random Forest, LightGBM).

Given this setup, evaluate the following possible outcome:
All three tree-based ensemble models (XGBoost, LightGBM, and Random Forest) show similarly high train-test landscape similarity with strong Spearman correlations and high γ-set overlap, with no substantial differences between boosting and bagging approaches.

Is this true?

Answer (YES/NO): NO